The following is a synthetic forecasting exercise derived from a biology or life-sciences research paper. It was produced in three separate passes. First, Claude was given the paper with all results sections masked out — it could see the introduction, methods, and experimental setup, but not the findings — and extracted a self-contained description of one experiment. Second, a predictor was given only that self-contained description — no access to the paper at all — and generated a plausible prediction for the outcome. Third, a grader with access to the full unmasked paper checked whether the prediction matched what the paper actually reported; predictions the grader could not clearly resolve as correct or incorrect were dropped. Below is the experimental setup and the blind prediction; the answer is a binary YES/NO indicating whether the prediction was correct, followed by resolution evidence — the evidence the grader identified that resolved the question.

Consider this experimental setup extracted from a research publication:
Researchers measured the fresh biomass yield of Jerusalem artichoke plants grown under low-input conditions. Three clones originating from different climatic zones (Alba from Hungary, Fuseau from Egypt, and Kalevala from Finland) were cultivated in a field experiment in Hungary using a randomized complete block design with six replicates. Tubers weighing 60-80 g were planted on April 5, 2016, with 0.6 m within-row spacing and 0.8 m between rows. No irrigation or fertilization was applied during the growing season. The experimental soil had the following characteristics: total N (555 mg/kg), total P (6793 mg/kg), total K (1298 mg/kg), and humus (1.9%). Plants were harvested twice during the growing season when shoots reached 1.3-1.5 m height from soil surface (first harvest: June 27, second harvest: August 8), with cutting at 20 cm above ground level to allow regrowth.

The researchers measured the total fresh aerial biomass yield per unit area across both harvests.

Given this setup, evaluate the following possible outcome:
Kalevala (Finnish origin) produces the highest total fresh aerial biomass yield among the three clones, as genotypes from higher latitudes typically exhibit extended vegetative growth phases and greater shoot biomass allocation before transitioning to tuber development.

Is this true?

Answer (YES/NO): NO